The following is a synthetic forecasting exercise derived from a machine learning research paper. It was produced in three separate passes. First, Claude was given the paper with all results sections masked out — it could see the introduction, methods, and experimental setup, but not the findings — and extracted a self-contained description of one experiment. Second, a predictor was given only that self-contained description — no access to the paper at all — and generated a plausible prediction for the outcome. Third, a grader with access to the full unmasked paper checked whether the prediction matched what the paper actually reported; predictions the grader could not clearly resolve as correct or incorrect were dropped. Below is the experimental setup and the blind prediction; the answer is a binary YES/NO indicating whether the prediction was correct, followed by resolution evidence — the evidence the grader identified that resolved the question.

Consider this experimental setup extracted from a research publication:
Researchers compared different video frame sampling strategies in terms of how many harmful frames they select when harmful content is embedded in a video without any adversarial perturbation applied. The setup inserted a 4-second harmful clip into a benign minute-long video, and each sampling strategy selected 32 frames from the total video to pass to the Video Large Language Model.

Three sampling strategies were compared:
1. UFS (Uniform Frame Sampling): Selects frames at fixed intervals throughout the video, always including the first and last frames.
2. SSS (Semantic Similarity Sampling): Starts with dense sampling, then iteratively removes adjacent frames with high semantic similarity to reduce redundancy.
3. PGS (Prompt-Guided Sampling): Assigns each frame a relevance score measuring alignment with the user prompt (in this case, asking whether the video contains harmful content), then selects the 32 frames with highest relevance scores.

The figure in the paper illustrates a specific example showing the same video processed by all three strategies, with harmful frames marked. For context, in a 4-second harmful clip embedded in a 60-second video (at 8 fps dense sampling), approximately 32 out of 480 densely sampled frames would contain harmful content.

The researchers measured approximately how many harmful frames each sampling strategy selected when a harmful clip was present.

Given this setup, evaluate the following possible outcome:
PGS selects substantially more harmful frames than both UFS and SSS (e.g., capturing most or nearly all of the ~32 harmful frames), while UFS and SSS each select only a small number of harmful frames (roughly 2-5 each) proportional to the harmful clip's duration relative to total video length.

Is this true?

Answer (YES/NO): NO